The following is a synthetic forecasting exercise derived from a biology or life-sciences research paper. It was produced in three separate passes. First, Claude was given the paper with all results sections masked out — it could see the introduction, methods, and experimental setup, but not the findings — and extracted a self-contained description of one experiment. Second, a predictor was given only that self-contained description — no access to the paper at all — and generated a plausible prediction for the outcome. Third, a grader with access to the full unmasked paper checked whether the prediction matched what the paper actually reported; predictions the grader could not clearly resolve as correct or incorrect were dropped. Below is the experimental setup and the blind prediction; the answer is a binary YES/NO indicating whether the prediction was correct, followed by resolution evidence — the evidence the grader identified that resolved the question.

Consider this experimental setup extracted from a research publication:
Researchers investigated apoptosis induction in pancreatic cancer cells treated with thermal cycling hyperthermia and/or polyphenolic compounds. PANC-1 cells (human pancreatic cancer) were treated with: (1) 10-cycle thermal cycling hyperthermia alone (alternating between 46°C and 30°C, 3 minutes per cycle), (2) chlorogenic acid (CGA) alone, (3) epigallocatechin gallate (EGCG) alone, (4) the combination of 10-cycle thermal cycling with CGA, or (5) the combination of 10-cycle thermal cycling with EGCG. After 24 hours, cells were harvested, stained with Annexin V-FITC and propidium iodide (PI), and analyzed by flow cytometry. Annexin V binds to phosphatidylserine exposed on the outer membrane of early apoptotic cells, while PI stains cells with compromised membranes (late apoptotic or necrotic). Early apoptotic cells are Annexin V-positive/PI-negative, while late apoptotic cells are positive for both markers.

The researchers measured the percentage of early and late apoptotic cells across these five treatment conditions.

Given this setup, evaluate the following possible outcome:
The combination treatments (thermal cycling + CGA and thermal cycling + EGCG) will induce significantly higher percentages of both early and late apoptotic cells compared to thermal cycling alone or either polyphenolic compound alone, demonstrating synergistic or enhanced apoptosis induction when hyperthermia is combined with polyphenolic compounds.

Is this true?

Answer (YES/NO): YES